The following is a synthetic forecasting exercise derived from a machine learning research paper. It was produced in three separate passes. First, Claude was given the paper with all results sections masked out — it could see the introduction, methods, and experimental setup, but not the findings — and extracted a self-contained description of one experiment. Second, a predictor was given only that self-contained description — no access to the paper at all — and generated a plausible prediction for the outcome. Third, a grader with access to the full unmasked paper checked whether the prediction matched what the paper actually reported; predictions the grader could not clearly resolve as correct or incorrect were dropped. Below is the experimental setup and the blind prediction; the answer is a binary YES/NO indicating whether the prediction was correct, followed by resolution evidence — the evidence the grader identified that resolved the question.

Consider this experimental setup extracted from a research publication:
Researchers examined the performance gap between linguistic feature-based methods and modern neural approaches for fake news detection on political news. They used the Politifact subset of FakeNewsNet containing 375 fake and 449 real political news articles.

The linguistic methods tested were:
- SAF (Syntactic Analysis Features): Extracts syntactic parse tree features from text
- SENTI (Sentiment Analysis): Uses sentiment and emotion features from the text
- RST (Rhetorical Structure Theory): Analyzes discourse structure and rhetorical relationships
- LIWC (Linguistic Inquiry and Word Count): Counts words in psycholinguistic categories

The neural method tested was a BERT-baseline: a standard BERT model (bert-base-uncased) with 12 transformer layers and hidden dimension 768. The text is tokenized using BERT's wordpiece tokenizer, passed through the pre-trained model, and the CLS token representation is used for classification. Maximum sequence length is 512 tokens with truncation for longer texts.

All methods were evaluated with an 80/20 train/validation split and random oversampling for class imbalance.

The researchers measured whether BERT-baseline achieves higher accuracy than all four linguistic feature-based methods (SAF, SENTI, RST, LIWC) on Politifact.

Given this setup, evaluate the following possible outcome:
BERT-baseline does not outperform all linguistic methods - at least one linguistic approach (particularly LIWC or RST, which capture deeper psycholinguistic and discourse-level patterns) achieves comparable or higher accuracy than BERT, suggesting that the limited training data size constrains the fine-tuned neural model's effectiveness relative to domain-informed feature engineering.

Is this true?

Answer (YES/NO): YES